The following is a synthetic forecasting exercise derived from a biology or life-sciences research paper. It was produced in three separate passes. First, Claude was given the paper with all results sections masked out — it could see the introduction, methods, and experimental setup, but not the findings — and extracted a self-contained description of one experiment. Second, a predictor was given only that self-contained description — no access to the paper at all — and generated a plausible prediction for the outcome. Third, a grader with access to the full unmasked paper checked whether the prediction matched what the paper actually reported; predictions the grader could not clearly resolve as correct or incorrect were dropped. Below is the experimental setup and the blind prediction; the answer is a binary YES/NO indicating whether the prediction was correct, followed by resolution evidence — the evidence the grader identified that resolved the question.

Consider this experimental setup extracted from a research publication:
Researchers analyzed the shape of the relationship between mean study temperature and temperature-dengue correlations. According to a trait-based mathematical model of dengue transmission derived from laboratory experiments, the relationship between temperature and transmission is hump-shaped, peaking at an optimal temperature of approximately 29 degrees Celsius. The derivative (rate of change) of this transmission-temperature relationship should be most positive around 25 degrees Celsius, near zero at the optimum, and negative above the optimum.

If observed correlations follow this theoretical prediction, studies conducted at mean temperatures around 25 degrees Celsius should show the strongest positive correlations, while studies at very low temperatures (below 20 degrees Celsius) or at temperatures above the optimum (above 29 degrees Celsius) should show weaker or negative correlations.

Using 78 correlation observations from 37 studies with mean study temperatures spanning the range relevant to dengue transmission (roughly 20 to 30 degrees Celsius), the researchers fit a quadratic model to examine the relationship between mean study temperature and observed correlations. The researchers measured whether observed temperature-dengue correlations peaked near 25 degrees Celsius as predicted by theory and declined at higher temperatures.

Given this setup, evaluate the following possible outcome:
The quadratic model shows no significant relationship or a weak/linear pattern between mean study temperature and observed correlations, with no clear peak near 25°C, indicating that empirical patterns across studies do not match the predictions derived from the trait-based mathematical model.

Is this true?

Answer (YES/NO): NO